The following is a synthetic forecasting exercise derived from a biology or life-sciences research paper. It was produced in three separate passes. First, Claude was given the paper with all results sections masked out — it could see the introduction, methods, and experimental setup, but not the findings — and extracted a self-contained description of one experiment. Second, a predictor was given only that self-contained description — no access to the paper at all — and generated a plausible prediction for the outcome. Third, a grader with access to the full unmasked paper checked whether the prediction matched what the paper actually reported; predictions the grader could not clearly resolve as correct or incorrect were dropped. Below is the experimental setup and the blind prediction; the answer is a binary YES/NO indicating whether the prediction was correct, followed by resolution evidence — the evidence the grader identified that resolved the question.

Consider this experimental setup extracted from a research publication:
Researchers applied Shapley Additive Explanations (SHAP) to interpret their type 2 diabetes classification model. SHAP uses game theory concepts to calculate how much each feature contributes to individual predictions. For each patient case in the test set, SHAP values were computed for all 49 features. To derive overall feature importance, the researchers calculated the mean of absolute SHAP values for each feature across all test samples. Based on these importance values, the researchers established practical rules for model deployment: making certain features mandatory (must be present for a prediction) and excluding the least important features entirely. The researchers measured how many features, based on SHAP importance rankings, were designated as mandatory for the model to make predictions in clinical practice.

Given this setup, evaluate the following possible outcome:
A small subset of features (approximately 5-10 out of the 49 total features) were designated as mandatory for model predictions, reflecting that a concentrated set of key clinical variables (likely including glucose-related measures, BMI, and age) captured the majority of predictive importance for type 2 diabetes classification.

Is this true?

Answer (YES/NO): YES